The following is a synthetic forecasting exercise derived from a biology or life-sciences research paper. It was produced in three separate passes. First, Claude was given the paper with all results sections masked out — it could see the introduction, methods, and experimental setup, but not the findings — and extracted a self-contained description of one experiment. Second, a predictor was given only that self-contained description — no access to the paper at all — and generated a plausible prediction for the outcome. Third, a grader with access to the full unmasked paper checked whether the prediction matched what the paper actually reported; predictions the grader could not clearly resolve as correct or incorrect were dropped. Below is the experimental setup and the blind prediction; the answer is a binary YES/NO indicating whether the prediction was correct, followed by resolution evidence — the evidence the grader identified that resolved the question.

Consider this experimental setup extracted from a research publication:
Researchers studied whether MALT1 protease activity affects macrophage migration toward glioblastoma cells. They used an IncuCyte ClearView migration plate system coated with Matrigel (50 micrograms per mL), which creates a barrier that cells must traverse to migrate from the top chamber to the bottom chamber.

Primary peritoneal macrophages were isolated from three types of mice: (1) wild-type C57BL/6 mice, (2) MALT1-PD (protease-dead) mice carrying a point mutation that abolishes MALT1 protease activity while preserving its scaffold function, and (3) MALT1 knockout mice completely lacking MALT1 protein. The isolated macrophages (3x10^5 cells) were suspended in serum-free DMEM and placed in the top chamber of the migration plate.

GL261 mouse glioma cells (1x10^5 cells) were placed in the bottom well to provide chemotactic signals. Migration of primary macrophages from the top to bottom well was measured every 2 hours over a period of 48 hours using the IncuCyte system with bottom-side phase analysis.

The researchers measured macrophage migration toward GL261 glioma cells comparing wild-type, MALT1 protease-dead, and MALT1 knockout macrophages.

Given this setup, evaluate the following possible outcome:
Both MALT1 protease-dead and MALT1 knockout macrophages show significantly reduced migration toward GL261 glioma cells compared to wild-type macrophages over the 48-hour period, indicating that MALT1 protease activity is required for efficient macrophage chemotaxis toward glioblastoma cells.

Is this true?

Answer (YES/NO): YES